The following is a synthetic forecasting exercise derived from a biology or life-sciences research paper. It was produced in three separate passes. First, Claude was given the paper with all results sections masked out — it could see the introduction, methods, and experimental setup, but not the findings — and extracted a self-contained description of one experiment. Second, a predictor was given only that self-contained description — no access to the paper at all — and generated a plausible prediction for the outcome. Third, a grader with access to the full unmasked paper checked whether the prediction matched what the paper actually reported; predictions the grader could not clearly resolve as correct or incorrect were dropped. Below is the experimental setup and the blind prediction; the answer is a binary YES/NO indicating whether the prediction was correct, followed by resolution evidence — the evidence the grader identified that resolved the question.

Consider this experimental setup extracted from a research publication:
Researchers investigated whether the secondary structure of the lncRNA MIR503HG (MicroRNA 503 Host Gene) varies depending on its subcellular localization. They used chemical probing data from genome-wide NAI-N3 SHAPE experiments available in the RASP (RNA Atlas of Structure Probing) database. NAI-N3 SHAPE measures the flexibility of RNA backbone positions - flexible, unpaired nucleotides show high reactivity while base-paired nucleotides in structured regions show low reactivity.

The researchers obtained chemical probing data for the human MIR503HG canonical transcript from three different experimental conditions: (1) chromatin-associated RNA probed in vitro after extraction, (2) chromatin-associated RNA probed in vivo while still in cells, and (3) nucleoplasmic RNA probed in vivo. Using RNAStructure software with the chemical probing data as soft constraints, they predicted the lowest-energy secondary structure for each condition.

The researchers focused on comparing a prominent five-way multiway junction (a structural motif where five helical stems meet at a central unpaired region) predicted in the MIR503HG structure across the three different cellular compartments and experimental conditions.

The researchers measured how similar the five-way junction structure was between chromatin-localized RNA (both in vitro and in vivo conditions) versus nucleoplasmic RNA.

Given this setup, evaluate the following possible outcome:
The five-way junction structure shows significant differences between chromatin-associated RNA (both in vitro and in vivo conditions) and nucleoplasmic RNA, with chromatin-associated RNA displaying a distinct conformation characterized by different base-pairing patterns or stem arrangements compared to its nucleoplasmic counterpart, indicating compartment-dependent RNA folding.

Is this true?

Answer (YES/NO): YES